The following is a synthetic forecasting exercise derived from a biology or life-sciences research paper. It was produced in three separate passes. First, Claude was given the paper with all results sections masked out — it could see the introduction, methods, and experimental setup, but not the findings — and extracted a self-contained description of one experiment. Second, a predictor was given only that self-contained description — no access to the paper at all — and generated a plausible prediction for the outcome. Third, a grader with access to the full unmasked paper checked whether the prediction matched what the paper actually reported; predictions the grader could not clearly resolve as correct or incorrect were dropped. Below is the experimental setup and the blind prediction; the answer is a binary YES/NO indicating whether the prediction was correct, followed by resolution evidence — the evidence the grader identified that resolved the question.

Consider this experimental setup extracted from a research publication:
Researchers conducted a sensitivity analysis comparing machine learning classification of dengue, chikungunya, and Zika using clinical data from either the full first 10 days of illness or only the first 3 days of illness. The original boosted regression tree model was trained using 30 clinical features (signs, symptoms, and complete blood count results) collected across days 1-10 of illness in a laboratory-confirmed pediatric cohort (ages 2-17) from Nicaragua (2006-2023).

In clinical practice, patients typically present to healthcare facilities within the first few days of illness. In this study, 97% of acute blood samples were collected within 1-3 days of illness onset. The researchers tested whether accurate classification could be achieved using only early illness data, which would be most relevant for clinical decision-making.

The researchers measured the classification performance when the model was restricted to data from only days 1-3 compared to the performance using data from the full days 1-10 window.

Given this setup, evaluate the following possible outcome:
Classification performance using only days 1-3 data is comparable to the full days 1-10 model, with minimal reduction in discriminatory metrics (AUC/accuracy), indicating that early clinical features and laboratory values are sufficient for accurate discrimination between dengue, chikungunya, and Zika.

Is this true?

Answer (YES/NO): NO